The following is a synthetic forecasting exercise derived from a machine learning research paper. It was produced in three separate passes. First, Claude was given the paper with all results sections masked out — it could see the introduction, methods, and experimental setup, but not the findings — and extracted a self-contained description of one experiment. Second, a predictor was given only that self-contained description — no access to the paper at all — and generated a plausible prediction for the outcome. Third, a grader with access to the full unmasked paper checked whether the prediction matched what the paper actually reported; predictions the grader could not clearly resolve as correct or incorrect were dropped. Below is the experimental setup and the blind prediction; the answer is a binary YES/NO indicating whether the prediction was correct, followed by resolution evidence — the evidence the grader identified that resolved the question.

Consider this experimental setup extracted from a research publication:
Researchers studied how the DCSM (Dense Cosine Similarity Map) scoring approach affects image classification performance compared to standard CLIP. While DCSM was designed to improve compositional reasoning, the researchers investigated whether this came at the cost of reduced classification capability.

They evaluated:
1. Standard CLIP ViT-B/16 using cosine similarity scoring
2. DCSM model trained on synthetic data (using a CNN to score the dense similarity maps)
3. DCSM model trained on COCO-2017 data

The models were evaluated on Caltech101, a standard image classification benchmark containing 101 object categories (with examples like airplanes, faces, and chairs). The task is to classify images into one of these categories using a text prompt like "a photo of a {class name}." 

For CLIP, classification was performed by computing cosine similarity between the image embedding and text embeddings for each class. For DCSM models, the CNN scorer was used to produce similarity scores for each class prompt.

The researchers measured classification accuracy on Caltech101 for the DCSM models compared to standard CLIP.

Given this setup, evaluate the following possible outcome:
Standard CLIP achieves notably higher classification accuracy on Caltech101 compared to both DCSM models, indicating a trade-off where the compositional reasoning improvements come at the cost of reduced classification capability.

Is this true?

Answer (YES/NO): NO